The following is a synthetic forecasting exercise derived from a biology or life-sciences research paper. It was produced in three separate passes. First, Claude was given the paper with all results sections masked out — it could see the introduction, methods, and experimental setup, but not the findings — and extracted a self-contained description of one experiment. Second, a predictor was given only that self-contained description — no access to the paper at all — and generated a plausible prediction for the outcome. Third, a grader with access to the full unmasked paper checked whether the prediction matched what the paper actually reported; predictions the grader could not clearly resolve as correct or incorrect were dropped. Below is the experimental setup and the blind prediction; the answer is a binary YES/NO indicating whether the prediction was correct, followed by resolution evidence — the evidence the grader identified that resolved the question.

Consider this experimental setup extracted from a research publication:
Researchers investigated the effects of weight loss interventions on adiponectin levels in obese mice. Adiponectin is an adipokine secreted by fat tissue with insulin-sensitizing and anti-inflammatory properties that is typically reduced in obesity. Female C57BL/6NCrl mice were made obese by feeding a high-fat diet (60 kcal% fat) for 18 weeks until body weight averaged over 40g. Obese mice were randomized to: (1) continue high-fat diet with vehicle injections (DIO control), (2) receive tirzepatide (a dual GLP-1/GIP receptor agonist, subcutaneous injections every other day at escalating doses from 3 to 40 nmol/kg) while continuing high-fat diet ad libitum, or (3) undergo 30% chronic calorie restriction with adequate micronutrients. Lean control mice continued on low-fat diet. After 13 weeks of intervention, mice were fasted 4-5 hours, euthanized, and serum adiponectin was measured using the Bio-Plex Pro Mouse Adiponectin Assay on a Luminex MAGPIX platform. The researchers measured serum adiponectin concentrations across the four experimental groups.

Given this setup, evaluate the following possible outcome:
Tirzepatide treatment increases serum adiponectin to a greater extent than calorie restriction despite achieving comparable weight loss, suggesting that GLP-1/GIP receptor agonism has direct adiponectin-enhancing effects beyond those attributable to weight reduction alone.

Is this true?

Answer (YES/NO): NO